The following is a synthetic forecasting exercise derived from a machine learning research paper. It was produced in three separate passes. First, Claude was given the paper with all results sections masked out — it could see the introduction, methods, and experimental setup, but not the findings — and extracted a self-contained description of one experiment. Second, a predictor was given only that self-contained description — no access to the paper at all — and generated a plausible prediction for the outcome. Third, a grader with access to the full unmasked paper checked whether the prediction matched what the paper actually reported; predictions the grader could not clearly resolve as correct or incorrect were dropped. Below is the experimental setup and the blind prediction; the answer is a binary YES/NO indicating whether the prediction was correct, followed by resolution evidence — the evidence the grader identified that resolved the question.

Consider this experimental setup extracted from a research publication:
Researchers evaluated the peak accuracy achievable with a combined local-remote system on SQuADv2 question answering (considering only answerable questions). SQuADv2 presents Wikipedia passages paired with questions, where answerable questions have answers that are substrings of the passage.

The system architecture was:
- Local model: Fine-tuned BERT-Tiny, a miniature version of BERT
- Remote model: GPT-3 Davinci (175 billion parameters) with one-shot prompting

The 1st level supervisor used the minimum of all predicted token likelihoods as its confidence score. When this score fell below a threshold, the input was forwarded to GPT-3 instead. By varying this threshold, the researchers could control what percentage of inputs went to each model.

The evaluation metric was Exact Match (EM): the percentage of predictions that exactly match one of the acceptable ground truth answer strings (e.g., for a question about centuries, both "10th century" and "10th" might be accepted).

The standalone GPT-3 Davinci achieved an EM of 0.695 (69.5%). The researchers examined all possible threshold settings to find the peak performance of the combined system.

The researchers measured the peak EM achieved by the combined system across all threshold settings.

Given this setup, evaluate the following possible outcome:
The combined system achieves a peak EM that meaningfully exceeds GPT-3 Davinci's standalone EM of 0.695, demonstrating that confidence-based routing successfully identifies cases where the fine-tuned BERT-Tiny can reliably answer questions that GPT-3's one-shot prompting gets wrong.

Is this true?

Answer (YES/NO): YES